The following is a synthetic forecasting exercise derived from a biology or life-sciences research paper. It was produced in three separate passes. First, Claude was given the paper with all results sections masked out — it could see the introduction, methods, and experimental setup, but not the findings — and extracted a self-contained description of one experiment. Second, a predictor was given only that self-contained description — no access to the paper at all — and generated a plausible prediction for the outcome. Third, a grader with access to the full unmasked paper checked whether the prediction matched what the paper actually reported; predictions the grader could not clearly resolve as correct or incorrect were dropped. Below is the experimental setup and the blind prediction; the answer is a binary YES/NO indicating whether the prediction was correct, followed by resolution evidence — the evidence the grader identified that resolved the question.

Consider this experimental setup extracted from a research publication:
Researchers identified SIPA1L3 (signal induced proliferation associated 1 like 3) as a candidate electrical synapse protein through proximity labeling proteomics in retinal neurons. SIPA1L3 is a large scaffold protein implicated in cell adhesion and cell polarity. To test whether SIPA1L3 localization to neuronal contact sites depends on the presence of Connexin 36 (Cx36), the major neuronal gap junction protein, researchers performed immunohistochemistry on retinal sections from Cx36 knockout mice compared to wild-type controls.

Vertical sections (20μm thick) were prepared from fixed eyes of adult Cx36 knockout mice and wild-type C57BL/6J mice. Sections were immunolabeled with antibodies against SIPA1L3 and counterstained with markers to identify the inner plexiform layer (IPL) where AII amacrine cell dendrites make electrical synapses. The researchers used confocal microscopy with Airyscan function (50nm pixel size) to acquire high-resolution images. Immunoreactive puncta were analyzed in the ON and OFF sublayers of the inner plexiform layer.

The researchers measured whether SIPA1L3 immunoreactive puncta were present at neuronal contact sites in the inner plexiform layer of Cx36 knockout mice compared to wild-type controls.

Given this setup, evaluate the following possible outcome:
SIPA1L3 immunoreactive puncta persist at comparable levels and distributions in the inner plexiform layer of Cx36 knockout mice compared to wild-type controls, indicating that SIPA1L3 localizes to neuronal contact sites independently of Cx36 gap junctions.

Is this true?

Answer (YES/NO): NO